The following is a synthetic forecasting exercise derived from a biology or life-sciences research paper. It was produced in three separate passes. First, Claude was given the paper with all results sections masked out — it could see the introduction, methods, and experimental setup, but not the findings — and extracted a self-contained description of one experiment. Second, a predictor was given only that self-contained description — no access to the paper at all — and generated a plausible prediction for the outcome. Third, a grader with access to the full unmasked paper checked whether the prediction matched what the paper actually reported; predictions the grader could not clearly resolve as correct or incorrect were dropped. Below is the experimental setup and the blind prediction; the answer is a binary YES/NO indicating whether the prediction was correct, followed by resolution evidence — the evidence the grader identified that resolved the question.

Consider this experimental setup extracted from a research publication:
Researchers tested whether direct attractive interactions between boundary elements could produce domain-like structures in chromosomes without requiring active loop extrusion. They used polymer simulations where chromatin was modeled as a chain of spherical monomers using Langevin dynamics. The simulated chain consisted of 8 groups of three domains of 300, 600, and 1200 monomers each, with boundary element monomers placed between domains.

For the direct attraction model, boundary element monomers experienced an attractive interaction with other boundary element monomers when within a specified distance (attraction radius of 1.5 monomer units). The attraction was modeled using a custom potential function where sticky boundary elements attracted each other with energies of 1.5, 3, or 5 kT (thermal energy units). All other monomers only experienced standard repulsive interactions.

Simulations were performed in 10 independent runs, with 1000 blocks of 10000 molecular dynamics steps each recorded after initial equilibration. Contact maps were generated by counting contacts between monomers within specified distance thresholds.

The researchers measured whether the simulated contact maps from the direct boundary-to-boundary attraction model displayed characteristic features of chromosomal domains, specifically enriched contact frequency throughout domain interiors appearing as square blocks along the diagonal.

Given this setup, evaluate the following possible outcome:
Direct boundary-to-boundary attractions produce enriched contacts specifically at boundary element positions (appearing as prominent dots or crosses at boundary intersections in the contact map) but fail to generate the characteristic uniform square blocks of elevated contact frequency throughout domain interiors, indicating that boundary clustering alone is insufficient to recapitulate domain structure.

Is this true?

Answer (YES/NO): YES